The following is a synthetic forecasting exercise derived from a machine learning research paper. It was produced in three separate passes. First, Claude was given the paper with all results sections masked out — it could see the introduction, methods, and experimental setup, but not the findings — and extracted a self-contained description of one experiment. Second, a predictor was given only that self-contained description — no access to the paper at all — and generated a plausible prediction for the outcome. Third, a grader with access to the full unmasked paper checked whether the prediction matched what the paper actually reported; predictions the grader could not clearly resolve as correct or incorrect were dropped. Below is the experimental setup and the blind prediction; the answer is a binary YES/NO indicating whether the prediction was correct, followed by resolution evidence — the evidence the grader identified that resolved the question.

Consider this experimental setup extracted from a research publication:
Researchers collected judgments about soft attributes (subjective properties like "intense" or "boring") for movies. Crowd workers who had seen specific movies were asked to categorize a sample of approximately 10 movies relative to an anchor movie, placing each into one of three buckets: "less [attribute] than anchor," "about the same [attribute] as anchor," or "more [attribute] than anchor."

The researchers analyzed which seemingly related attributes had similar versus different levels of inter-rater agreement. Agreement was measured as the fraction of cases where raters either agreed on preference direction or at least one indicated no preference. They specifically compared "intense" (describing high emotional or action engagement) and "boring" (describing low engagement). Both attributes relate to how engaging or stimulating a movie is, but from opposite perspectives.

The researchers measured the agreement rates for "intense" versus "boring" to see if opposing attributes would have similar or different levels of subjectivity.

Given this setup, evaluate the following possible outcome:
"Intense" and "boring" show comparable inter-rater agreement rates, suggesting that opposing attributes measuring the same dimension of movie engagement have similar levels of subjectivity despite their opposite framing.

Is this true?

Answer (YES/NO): NO